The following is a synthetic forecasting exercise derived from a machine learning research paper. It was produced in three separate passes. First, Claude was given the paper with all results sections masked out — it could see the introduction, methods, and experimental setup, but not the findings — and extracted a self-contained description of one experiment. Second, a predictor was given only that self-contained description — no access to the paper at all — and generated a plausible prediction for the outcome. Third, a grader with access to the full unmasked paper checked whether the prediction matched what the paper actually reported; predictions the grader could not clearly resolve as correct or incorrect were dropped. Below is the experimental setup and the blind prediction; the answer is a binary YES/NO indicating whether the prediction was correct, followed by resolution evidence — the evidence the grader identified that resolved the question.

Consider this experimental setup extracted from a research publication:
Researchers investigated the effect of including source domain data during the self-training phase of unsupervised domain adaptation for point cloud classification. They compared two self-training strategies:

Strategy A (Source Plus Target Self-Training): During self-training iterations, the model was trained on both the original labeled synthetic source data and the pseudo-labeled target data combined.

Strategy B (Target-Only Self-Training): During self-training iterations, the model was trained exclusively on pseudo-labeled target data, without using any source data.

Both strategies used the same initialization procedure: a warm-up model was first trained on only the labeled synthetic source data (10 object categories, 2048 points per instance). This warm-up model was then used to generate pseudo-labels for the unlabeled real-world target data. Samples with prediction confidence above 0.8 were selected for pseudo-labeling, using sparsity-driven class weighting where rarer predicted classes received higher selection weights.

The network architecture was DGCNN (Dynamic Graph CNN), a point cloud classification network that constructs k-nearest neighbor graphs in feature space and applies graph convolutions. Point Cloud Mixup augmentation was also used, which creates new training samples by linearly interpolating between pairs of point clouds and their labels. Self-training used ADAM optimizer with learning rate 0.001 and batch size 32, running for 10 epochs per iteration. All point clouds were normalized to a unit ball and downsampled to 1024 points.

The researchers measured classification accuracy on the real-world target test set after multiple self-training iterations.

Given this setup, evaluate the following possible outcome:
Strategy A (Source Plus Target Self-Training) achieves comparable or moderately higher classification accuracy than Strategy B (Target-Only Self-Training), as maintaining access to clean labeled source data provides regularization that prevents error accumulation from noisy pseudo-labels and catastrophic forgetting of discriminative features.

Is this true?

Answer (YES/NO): NO